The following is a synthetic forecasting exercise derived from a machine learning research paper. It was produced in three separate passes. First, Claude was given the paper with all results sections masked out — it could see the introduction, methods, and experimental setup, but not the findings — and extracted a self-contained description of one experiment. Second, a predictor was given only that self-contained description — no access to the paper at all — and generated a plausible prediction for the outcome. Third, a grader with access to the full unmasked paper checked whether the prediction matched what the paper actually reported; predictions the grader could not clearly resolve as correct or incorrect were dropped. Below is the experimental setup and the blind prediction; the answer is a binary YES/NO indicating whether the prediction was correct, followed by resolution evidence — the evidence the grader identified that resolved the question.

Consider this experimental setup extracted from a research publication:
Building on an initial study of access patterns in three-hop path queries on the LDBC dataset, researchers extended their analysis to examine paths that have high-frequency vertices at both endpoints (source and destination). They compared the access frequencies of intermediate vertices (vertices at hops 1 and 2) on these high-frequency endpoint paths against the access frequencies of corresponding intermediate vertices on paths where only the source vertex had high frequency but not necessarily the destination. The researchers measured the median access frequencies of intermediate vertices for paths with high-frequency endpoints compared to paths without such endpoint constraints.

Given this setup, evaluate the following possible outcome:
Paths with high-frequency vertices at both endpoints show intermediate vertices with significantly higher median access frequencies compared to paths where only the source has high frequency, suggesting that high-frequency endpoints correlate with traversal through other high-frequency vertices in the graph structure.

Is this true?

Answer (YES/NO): YES